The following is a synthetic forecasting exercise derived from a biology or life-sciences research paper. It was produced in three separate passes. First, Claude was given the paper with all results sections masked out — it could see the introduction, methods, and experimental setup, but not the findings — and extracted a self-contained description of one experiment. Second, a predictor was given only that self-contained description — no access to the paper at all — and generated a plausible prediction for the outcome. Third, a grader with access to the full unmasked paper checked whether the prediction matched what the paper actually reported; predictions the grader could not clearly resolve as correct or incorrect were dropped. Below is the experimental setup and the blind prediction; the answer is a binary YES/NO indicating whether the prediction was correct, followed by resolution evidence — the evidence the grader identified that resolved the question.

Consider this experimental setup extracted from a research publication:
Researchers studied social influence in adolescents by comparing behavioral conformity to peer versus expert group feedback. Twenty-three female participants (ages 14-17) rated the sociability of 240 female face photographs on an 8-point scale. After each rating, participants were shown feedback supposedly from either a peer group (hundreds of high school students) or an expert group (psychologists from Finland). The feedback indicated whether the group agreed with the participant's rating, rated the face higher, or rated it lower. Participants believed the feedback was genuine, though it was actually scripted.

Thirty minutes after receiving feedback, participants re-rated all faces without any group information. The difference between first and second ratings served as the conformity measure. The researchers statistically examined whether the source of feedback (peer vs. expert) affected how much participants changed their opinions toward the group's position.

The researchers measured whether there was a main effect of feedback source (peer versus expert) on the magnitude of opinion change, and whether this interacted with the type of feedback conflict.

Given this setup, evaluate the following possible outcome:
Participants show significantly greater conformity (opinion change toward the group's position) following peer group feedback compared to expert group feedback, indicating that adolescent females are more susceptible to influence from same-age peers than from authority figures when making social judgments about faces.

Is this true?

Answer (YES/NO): NO